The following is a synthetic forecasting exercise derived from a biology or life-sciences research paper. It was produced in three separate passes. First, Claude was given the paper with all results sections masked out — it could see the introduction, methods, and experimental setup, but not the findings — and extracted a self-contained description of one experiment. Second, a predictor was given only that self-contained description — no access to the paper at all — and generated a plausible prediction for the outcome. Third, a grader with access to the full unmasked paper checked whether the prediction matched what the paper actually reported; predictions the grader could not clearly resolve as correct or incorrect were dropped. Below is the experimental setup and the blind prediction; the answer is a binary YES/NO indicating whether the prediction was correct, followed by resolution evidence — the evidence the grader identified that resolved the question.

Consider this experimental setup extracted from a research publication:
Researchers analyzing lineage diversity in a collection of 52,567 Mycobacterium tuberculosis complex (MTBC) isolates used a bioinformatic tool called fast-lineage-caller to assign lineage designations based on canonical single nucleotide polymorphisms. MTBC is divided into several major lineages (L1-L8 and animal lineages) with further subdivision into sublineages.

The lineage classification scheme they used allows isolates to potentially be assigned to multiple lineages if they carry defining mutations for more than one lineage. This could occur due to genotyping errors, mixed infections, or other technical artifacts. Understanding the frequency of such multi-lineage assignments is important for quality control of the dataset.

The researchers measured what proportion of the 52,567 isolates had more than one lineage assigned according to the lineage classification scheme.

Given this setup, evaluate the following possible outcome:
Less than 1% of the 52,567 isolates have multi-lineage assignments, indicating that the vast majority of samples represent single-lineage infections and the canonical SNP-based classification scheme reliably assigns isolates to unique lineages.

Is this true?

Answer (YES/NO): YES